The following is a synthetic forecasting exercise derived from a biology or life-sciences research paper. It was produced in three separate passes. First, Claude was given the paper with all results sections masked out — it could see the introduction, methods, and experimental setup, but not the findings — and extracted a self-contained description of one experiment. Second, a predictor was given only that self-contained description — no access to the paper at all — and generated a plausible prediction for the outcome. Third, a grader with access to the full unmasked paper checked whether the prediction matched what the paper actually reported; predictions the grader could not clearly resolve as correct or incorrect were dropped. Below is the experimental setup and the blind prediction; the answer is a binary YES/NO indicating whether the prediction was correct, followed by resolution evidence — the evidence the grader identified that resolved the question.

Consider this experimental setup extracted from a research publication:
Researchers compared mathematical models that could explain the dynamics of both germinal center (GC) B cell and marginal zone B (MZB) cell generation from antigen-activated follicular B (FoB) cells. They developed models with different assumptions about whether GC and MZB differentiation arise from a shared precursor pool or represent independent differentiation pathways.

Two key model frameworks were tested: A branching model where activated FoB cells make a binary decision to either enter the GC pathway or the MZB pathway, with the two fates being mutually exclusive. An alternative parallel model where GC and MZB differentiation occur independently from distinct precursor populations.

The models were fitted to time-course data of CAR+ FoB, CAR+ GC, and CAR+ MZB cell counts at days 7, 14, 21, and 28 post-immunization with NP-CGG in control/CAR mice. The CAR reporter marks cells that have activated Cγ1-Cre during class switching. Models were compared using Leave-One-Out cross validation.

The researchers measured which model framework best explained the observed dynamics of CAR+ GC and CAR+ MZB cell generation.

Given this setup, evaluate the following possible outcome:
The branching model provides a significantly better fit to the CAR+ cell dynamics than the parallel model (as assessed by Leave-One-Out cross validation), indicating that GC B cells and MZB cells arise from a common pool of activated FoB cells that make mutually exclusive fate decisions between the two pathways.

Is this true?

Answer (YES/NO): YES